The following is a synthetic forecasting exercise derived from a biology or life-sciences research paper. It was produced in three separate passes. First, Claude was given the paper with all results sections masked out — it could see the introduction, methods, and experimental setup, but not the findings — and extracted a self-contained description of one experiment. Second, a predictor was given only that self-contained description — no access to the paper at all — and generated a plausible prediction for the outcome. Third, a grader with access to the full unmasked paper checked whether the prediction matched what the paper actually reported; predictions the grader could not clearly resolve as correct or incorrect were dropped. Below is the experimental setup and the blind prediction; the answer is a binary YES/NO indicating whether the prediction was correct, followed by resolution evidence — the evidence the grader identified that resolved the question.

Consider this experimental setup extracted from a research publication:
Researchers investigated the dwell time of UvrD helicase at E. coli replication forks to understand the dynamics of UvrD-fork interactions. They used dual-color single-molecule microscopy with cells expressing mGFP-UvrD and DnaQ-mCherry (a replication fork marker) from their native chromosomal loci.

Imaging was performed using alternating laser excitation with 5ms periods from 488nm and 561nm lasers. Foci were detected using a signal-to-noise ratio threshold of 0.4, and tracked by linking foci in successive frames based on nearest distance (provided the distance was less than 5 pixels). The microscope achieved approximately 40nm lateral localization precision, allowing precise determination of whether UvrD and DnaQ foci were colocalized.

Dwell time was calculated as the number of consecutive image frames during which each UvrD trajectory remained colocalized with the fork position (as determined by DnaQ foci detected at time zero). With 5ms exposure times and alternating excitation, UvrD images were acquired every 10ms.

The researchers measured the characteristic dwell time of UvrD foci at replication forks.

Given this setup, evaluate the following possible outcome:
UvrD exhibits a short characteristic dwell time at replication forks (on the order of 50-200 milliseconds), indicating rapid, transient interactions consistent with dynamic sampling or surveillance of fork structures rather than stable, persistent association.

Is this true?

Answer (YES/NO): NO